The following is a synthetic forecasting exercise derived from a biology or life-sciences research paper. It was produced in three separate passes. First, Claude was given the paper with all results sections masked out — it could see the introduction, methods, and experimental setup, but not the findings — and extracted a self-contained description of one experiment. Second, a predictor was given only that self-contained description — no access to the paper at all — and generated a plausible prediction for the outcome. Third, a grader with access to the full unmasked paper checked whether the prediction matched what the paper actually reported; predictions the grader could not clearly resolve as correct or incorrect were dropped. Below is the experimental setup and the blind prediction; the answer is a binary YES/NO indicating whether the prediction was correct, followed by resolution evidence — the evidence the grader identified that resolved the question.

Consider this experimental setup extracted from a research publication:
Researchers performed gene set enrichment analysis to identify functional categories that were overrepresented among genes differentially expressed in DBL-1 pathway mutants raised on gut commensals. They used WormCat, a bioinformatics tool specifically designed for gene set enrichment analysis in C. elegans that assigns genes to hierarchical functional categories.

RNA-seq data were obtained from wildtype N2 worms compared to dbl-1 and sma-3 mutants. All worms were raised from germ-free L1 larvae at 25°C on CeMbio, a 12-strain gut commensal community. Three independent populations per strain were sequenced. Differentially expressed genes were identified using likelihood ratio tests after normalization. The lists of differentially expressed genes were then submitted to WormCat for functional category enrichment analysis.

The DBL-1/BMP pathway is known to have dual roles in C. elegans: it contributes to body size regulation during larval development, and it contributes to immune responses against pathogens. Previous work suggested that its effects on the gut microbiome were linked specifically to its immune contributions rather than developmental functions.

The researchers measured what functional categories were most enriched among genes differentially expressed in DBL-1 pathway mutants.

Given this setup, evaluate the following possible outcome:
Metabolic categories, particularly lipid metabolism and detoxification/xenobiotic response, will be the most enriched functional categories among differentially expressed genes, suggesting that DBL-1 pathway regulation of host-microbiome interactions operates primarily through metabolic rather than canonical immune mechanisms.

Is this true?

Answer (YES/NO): NO